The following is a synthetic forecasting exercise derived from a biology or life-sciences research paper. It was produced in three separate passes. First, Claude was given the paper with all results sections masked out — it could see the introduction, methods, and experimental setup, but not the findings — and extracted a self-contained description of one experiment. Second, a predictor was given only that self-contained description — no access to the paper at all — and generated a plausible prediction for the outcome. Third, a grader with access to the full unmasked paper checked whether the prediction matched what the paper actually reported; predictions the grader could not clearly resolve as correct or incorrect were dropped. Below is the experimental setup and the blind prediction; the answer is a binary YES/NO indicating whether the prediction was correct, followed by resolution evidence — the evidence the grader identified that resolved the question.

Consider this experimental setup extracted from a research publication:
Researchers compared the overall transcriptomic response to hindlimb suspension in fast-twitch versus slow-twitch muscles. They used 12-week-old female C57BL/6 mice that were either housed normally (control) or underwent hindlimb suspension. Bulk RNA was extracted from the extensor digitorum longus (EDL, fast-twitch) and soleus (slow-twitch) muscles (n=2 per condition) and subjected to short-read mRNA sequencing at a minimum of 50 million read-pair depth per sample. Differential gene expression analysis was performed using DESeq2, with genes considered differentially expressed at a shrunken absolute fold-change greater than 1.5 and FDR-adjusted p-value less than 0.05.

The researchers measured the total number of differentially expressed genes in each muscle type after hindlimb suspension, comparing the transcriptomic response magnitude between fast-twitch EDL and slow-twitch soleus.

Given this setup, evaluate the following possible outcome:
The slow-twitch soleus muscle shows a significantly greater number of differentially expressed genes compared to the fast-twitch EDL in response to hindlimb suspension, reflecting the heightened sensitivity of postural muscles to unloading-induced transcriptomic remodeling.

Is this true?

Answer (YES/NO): YES